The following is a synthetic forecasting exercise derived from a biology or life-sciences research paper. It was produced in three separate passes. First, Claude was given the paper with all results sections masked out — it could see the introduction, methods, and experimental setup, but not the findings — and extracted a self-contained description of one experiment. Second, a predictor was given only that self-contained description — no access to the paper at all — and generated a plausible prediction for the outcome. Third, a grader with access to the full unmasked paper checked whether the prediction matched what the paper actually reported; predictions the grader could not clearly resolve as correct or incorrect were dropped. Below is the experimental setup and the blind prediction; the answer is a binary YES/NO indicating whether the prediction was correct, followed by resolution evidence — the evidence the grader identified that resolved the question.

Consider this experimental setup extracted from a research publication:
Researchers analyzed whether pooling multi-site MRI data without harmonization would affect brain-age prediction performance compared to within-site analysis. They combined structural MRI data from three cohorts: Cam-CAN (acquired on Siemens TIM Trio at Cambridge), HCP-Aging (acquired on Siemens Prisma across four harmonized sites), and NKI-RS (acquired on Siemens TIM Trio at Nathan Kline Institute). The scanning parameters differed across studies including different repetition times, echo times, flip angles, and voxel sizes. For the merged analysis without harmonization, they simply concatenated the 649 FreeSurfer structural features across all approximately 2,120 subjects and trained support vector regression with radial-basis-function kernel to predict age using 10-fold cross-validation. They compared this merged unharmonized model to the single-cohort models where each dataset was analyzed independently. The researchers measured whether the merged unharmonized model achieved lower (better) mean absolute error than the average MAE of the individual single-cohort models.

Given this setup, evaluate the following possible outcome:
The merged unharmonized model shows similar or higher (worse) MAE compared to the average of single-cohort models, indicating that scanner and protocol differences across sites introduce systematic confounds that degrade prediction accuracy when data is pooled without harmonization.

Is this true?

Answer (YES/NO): NO